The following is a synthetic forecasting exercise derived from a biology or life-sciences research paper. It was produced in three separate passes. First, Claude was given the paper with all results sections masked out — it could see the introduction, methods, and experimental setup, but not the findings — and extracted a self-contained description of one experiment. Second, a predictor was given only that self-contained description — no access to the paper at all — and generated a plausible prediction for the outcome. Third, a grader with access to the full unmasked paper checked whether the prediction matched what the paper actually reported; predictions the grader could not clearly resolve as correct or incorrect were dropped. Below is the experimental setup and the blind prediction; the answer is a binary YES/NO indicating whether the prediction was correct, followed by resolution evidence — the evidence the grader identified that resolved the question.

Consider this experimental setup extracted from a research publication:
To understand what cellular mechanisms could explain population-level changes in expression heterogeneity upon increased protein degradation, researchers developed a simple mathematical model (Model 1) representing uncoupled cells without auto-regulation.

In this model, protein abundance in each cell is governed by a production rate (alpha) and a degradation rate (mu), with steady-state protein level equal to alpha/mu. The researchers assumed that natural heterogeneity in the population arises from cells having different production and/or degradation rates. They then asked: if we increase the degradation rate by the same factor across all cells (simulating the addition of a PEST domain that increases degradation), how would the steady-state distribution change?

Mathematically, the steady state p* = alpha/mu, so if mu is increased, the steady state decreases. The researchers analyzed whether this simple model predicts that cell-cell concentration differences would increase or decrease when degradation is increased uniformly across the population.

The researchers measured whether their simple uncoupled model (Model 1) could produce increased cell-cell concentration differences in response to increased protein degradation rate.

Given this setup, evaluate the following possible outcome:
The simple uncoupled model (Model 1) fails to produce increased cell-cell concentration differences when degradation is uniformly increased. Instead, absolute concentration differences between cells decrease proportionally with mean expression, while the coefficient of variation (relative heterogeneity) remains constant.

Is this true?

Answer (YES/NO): YES